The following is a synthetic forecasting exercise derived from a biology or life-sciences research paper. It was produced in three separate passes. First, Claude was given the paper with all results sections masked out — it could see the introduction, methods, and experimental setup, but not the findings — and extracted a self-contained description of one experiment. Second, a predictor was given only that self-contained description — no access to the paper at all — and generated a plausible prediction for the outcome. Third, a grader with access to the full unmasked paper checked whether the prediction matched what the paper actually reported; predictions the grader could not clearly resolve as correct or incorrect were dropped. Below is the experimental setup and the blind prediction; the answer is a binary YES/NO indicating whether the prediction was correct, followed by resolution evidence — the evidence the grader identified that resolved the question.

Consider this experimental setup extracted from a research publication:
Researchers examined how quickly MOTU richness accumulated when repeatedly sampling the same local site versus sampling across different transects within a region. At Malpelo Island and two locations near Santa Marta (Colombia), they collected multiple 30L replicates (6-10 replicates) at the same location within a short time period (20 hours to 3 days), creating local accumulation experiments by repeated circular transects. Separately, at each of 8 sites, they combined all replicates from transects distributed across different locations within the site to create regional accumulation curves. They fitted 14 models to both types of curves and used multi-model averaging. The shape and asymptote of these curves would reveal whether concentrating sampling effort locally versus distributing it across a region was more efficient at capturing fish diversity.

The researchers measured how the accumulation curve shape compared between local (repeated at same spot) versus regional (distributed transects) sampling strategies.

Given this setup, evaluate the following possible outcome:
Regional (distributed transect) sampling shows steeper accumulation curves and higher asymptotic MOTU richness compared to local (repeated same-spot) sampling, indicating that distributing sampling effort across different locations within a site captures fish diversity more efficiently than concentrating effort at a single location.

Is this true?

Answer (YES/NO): NO